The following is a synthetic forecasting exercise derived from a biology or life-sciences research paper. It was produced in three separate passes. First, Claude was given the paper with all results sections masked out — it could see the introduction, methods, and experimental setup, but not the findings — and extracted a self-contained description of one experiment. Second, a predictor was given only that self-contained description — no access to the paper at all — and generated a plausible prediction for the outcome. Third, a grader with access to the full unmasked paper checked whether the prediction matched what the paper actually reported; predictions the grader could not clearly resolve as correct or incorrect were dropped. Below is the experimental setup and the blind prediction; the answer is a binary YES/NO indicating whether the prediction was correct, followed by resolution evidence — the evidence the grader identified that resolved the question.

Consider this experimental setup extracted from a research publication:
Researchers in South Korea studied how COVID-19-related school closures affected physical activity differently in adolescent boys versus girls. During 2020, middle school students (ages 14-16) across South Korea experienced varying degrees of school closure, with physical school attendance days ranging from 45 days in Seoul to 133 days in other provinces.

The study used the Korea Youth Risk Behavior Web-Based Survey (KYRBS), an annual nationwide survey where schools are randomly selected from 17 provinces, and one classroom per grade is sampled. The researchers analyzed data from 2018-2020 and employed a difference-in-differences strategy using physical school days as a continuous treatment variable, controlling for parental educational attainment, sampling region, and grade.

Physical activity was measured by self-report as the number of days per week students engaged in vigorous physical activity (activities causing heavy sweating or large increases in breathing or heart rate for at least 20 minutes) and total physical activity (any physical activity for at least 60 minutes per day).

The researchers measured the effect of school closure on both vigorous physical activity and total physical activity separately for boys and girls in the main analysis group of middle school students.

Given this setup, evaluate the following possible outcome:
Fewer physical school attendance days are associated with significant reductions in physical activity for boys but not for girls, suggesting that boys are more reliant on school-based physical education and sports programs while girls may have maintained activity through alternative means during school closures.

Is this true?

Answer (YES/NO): NO